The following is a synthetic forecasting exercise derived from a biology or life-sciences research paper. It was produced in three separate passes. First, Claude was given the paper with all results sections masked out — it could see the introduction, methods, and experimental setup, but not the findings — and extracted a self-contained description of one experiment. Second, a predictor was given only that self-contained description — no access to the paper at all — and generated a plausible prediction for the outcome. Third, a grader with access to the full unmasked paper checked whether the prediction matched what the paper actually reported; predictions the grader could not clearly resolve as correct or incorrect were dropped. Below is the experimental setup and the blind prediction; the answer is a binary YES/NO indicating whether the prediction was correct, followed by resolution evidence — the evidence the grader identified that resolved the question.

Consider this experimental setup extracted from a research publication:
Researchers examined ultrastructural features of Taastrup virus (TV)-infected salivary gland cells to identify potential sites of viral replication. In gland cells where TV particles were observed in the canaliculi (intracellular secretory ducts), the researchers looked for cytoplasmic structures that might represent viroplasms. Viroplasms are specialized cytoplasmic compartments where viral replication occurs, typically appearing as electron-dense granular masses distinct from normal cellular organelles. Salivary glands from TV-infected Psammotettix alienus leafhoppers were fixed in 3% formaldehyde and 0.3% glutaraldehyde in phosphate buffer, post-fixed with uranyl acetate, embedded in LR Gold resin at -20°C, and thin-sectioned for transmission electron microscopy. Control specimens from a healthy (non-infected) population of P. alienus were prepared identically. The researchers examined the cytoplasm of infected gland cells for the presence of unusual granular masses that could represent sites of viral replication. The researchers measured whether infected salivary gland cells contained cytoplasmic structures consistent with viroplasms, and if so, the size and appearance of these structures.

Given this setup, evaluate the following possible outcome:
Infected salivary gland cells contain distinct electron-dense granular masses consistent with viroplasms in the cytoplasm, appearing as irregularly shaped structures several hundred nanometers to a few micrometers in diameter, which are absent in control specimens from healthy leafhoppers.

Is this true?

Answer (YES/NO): NO